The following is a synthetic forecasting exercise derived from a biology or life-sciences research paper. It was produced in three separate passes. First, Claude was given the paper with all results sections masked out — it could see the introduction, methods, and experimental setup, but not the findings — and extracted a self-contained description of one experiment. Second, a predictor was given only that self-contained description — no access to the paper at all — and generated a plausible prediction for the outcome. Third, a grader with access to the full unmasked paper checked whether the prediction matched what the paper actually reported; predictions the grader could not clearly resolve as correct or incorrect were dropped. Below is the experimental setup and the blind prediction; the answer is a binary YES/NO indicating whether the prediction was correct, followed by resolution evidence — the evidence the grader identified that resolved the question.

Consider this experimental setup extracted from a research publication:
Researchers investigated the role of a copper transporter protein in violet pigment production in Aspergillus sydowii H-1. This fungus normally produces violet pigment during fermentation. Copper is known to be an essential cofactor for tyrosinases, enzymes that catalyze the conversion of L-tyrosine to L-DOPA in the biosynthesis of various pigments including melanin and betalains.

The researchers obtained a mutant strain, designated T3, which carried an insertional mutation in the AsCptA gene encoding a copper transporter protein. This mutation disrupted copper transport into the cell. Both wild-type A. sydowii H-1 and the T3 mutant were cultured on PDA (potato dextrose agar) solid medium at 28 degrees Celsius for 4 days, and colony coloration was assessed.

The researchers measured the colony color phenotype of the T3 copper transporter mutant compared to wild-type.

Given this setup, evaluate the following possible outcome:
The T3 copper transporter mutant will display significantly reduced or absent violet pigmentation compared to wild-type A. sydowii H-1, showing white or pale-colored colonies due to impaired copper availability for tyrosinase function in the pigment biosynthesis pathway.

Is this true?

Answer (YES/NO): YES